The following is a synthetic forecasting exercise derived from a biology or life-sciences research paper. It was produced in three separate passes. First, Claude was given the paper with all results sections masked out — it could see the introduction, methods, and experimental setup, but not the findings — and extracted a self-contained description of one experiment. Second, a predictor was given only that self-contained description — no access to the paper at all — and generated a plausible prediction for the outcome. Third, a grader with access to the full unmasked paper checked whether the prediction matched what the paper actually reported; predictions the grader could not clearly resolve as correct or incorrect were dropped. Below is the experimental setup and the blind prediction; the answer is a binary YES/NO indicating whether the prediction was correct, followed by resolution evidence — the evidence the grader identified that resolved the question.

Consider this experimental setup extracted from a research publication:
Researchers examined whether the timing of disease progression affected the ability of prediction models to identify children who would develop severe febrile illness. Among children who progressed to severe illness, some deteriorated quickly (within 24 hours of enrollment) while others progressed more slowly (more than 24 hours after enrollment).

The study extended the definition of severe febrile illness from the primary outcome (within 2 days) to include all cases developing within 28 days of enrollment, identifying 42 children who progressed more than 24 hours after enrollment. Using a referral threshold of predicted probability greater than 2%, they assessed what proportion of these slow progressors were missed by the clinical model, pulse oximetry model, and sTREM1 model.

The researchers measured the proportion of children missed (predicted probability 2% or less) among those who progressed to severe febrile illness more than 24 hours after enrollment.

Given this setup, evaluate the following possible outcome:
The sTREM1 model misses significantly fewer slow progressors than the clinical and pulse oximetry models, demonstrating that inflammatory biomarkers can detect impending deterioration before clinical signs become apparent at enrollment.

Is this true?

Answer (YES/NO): NO